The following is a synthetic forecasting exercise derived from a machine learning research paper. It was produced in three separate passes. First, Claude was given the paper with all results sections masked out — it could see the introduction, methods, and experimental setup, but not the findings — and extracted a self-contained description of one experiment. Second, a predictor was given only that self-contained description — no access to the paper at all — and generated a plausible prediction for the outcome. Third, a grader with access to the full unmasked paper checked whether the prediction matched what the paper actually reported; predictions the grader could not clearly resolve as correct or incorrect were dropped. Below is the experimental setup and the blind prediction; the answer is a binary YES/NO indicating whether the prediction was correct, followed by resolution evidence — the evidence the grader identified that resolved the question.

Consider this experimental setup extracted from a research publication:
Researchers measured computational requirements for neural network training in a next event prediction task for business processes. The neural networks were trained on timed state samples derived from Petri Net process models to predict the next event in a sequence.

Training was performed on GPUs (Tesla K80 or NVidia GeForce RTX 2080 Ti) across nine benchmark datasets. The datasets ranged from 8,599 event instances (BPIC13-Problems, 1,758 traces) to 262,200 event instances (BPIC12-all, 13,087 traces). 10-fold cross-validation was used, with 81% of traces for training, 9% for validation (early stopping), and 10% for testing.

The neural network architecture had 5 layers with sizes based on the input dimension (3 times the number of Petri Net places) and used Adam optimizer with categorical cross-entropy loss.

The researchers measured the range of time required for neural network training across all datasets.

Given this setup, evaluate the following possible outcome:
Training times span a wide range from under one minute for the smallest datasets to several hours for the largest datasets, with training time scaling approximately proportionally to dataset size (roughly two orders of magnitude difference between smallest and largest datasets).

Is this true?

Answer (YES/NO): NO